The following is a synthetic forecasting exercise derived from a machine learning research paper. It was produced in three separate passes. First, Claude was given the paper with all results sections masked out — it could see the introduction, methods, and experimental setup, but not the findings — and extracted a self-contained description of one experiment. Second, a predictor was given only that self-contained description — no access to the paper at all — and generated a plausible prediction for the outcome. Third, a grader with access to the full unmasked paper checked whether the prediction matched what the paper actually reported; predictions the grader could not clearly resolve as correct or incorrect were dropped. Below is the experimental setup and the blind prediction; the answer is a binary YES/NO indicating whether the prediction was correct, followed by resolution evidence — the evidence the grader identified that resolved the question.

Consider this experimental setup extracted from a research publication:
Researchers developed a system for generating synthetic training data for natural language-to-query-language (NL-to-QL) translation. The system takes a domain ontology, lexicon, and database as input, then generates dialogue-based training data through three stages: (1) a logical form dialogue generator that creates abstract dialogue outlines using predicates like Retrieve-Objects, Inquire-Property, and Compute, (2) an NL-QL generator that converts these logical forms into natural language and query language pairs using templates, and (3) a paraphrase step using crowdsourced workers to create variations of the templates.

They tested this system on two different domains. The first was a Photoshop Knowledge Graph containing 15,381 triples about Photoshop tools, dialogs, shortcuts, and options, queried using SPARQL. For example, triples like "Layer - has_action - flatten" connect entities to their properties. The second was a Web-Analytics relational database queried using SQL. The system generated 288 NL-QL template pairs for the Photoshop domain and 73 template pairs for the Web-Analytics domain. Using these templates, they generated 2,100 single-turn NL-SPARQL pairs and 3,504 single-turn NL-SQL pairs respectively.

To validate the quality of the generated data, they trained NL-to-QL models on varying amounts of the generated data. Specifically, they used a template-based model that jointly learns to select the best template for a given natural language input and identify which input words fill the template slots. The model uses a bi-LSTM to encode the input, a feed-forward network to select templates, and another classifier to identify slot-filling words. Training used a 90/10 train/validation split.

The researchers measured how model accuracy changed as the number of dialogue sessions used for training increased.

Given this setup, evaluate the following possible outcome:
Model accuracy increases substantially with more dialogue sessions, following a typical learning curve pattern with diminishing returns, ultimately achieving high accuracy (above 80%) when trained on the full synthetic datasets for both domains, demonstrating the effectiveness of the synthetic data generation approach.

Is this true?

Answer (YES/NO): NO